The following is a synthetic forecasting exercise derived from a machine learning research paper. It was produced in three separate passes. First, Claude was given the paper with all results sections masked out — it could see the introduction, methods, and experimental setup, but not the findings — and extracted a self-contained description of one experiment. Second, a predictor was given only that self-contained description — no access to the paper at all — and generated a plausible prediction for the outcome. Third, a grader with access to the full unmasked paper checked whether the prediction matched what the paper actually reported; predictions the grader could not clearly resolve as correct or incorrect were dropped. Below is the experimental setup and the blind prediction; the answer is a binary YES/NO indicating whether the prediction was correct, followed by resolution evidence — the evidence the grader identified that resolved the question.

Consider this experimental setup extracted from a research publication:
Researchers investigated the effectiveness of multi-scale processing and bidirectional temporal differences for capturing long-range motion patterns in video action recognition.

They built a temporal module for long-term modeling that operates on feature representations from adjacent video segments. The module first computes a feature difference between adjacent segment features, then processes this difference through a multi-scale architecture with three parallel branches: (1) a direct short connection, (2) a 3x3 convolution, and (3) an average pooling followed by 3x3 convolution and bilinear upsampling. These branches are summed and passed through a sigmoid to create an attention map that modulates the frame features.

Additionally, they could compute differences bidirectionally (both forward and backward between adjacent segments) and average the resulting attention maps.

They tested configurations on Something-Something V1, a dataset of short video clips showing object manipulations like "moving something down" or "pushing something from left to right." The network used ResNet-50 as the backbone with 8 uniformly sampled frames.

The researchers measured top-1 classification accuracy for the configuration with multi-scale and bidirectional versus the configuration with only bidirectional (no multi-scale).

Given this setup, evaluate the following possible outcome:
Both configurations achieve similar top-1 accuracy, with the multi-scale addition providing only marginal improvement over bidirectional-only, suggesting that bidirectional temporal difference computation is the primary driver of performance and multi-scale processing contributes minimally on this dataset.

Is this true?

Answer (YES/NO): NO